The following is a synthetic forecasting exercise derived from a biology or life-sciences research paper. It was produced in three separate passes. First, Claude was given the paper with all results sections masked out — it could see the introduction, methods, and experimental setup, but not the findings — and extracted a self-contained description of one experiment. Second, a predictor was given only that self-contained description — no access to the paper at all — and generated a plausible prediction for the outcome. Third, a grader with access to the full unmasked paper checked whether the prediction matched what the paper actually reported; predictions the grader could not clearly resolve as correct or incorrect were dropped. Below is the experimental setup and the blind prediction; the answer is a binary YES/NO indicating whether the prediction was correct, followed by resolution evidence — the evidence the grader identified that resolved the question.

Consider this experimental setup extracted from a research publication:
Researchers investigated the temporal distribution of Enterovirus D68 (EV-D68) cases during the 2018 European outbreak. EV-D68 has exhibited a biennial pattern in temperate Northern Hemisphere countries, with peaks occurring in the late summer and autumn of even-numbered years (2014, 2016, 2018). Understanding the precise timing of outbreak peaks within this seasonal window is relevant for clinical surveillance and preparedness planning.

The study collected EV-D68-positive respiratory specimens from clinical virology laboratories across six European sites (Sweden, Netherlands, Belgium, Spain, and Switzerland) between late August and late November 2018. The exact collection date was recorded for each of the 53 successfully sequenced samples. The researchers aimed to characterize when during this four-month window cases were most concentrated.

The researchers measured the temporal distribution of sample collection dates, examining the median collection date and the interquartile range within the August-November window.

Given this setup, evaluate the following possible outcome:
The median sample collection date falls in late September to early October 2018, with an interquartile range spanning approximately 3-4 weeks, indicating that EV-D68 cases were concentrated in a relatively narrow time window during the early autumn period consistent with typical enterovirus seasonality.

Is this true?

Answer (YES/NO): YES